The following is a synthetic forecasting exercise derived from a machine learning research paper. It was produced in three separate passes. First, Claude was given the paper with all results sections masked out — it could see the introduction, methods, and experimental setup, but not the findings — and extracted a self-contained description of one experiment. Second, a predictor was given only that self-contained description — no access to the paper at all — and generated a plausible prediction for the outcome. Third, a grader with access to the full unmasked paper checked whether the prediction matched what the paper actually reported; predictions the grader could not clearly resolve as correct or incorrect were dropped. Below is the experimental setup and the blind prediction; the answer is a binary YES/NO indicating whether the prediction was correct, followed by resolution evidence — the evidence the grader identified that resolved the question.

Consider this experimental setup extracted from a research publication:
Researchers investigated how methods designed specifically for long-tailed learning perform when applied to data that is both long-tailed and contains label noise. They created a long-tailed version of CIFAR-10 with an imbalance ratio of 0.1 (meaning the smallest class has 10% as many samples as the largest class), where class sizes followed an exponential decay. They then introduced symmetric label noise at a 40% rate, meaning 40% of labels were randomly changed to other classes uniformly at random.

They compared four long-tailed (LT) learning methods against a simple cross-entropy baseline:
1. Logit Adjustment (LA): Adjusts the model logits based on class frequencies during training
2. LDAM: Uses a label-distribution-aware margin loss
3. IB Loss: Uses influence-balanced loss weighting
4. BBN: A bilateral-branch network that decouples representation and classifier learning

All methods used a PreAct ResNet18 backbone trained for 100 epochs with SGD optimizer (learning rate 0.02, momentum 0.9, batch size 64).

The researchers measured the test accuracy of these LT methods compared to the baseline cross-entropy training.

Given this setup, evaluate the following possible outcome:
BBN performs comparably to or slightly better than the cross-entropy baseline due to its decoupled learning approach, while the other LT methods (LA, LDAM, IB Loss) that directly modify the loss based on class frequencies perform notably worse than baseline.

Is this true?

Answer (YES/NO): NO